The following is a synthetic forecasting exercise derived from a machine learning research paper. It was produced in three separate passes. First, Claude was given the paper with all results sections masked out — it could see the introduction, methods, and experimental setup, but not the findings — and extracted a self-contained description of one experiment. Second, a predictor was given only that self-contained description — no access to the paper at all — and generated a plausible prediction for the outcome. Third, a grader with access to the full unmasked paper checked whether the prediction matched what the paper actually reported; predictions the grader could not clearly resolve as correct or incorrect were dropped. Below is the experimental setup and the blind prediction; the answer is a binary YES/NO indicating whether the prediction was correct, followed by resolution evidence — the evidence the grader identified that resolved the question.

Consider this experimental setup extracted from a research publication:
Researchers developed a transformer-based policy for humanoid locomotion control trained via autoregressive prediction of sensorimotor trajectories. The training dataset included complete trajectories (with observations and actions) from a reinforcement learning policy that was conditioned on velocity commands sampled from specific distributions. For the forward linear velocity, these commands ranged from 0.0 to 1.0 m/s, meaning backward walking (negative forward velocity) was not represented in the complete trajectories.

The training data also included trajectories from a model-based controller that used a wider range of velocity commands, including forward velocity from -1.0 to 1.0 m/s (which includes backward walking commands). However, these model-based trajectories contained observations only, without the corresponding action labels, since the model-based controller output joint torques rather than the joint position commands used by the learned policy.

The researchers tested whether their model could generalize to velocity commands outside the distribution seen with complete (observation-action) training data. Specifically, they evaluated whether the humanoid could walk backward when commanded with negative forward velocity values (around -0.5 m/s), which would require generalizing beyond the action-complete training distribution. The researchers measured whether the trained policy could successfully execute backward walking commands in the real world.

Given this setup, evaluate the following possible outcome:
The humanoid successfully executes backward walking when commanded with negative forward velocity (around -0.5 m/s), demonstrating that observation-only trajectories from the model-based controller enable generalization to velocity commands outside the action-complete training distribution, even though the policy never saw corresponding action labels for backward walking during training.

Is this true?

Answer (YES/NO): YES